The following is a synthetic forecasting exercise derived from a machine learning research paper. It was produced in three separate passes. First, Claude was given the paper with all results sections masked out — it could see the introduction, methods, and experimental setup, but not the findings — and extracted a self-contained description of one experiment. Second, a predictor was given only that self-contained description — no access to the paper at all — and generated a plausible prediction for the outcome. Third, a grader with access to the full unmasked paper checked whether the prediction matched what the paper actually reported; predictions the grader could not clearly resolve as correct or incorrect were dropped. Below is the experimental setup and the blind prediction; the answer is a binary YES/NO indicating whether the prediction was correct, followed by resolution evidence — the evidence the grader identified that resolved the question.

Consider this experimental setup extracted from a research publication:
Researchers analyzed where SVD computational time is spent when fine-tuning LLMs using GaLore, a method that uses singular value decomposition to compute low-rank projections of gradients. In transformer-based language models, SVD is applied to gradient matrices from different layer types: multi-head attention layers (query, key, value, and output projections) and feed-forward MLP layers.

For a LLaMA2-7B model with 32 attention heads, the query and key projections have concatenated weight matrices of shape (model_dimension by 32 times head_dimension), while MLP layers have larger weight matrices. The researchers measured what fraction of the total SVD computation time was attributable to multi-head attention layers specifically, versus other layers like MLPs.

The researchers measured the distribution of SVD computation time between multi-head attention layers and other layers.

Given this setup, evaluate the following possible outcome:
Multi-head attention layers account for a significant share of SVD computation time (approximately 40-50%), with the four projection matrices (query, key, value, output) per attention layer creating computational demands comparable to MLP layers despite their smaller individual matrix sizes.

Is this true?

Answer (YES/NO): NO